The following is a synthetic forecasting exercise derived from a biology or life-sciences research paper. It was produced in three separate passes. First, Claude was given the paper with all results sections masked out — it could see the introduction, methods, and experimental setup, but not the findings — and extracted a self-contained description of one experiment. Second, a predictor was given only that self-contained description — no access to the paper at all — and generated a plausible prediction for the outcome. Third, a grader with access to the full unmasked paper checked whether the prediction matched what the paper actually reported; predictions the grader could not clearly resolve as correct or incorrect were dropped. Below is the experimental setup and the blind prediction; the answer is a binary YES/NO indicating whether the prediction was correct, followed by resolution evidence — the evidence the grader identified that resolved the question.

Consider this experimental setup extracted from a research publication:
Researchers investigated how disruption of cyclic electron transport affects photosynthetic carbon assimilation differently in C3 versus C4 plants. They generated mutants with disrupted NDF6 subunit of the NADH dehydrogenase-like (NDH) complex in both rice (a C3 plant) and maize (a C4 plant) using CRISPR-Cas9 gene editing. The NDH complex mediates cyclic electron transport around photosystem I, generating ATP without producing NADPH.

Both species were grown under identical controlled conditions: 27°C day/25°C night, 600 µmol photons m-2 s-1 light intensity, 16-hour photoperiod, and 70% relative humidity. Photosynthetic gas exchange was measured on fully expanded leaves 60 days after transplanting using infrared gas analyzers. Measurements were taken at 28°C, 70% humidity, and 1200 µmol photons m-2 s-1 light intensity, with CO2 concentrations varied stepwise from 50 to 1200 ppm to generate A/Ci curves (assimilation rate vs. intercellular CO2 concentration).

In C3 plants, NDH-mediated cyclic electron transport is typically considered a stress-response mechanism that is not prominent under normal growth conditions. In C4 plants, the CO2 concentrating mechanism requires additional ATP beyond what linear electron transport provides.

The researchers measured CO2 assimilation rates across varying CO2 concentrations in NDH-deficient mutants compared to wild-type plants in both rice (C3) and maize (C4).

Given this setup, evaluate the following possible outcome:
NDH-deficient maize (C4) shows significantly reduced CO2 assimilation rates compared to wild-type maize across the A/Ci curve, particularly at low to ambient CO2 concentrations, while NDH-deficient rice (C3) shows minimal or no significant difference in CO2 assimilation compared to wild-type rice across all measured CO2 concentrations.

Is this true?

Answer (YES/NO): YES